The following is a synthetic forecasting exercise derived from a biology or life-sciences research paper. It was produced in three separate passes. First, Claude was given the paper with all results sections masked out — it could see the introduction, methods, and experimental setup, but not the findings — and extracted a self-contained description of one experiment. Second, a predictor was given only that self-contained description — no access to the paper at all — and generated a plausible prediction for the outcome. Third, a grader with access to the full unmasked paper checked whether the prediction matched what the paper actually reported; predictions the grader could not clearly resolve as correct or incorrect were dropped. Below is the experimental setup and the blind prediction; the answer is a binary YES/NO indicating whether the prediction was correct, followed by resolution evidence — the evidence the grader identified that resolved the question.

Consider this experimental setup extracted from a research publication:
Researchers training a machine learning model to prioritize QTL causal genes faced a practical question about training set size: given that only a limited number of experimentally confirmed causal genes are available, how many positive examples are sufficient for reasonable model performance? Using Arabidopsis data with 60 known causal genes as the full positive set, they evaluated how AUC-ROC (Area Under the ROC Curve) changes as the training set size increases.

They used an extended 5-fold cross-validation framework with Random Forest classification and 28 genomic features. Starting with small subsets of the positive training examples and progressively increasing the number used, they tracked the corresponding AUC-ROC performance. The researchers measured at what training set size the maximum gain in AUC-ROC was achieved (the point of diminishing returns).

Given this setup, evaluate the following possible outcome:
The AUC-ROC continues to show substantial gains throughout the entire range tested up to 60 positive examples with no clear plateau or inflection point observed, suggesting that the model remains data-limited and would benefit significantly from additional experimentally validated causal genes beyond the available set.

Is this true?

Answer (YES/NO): NO